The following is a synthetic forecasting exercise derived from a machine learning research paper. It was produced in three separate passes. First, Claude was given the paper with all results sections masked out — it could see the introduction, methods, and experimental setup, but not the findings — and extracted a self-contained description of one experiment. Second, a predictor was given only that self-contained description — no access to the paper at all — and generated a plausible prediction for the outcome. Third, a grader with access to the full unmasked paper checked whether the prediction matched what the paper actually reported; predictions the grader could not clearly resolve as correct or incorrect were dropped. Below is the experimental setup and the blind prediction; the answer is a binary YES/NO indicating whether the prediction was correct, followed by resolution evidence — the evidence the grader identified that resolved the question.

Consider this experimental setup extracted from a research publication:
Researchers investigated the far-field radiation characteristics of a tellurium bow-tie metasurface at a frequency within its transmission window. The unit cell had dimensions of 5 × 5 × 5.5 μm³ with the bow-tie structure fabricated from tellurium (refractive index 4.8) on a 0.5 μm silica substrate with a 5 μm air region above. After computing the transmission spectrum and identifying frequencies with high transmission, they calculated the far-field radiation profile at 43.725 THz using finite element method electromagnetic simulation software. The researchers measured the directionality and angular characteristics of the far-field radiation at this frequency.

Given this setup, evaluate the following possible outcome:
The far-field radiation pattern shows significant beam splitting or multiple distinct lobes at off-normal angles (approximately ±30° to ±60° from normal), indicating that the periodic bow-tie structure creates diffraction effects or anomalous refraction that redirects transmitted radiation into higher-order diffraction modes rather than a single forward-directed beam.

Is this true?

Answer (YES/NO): NO